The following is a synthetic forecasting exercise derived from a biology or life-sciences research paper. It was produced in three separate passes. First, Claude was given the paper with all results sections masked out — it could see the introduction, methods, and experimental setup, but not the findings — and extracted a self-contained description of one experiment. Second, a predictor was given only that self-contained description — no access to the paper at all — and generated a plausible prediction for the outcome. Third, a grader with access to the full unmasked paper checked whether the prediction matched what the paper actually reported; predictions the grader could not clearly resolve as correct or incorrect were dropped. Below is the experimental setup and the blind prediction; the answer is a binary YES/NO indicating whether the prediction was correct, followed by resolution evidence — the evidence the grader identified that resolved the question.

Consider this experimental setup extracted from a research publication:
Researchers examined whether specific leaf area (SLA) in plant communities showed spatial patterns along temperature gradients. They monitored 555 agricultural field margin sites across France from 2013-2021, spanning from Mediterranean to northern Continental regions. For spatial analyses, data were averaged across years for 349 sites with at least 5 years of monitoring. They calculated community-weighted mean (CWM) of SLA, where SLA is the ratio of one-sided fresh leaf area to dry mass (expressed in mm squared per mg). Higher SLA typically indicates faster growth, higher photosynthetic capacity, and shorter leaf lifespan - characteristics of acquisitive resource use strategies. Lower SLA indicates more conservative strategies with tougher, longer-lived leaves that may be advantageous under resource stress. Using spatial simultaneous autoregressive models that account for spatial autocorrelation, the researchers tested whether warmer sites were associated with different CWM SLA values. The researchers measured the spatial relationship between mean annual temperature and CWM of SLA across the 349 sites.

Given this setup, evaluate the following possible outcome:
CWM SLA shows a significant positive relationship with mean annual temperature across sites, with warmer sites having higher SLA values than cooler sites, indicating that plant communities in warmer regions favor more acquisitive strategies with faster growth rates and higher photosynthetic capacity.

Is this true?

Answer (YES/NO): NO